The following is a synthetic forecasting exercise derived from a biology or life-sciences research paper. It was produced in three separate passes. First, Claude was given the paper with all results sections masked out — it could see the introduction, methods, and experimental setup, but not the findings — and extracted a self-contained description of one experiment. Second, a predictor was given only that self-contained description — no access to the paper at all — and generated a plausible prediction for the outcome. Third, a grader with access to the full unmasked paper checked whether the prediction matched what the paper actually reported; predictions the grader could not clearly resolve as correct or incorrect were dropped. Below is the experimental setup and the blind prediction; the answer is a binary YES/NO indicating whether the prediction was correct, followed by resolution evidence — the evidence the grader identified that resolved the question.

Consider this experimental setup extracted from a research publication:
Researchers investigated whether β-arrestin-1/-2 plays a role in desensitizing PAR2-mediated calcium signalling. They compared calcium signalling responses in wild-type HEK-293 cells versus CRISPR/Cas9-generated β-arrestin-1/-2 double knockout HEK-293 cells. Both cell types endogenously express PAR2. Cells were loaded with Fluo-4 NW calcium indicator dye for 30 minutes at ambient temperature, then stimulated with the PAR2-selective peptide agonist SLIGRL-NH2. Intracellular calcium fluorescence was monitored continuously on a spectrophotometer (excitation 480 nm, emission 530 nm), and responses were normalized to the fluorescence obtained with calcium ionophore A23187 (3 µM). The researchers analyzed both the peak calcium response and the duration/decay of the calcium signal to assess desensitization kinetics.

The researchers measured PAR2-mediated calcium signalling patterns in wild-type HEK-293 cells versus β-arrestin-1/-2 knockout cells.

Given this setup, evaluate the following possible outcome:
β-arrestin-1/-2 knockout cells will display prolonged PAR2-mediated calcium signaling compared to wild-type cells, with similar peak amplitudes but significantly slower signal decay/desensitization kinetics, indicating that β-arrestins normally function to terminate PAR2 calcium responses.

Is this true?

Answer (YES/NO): NO